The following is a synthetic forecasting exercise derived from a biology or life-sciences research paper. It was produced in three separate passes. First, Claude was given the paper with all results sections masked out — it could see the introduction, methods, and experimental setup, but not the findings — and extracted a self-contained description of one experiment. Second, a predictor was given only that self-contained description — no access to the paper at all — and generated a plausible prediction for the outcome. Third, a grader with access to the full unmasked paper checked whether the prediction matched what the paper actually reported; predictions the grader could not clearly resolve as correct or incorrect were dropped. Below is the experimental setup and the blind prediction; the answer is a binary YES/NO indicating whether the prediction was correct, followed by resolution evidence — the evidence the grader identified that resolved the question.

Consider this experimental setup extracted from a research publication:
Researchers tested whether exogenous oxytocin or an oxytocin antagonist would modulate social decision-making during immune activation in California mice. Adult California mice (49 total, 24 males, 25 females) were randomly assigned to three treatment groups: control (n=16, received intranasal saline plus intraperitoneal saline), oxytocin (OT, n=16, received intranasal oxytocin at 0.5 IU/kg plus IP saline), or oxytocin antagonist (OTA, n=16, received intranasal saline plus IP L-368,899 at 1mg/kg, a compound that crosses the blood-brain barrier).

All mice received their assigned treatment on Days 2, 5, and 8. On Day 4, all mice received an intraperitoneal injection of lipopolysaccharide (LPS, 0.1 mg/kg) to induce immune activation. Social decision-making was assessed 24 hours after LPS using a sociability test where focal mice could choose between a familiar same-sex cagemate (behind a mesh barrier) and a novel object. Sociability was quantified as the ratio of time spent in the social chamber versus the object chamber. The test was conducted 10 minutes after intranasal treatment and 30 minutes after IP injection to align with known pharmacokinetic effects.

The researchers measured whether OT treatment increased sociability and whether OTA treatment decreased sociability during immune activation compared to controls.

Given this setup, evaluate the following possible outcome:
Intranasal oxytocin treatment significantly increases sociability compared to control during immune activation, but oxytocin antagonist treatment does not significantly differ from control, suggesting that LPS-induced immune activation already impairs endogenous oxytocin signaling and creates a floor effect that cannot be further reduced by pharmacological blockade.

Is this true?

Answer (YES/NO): NO